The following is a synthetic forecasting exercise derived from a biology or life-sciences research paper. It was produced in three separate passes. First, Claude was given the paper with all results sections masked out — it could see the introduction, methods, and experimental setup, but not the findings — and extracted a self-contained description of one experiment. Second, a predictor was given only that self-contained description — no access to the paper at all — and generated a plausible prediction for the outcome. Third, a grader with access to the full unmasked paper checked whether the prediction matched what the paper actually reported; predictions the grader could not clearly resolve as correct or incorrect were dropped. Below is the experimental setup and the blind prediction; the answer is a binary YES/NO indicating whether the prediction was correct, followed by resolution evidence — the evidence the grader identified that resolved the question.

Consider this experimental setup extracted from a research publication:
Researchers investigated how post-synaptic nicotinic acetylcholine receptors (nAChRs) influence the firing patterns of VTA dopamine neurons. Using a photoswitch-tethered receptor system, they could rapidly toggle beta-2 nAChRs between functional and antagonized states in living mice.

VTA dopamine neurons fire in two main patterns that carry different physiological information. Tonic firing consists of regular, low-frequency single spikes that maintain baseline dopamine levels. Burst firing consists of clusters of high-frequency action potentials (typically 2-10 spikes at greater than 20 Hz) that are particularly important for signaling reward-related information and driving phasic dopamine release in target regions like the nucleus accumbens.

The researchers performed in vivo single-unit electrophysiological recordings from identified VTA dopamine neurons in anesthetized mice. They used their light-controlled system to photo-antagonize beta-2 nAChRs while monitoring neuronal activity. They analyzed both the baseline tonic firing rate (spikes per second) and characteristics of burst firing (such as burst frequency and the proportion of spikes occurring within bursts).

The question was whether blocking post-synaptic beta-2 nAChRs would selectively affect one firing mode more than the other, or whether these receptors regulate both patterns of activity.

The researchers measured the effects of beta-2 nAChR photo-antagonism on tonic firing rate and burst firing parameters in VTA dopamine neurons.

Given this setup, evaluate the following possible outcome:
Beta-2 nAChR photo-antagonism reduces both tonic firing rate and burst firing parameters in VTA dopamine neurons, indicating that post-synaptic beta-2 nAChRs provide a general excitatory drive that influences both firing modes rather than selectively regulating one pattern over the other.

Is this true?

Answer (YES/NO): YES